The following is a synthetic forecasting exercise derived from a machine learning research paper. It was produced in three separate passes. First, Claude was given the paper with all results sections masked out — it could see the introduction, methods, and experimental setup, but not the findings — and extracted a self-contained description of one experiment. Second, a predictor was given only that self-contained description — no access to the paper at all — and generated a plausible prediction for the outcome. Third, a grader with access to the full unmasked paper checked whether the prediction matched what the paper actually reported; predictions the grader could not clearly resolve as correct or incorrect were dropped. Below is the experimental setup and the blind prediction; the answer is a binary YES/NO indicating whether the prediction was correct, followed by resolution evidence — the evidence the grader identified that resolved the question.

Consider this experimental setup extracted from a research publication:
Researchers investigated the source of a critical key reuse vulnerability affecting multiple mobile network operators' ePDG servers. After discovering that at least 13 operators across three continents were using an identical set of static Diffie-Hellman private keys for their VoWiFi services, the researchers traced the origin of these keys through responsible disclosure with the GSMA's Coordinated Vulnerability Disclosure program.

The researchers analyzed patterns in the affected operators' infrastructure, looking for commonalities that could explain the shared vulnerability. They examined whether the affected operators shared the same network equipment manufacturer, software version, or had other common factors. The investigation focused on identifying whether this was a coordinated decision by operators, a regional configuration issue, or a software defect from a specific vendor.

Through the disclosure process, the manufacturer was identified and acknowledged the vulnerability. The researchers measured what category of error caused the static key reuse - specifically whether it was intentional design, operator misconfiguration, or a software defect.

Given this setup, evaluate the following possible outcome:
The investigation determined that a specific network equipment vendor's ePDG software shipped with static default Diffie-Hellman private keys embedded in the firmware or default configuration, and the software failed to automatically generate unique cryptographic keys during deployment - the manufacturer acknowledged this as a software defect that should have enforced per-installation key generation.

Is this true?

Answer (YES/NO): NO